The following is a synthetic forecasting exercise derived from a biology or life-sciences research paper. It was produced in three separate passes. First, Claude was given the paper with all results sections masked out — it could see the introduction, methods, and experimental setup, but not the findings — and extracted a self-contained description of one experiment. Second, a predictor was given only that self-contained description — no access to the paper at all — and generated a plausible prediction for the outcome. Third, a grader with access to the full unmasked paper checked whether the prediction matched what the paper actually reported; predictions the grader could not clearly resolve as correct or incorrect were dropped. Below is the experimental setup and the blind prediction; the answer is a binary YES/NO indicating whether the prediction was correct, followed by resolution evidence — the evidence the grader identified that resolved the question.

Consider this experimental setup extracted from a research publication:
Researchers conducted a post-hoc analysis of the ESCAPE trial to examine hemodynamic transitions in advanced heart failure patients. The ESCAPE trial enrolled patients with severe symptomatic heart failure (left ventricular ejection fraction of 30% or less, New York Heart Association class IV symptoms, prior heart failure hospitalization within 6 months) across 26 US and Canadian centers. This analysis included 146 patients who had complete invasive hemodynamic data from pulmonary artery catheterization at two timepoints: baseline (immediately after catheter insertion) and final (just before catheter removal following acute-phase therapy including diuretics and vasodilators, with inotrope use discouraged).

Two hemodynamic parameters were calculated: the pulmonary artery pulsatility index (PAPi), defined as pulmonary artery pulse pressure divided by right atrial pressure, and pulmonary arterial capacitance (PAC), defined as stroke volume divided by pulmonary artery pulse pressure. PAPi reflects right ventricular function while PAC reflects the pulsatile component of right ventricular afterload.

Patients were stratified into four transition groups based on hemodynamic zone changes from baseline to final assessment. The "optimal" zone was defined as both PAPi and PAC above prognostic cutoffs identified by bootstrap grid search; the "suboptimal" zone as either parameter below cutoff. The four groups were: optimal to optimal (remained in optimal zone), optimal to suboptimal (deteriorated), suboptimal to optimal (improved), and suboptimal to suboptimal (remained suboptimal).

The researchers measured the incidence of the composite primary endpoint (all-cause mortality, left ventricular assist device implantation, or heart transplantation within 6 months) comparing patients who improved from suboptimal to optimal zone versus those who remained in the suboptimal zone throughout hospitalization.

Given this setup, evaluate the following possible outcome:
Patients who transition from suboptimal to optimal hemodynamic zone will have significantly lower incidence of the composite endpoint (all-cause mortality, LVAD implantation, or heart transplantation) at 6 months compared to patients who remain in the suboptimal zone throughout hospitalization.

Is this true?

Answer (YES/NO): YES